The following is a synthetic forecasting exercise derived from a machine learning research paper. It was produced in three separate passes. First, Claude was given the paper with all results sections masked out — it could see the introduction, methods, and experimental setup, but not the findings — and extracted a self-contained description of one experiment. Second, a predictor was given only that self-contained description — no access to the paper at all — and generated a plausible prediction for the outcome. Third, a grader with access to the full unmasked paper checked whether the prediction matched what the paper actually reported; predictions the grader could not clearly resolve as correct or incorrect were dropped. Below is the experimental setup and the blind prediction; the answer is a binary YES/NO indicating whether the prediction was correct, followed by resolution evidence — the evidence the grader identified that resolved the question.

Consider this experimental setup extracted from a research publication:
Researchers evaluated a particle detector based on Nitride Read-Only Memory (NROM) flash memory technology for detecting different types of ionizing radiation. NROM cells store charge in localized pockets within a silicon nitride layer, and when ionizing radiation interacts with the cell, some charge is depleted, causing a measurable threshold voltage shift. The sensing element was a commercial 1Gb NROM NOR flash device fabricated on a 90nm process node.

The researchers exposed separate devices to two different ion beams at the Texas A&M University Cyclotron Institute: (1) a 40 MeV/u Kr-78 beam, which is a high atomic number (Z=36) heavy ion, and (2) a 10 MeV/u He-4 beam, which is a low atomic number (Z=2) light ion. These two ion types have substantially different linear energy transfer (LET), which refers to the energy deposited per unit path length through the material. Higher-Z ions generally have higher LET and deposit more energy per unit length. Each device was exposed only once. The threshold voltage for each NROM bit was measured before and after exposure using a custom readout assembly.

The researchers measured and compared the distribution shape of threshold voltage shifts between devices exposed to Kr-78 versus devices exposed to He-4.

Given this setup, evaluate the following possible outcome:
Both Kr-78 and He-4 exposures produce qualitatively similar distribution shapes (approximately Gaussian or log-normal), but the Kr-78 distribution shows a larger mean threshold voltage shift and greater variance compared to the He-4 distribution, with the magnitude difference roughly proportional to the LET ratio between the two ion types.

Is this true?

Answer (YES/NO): NO